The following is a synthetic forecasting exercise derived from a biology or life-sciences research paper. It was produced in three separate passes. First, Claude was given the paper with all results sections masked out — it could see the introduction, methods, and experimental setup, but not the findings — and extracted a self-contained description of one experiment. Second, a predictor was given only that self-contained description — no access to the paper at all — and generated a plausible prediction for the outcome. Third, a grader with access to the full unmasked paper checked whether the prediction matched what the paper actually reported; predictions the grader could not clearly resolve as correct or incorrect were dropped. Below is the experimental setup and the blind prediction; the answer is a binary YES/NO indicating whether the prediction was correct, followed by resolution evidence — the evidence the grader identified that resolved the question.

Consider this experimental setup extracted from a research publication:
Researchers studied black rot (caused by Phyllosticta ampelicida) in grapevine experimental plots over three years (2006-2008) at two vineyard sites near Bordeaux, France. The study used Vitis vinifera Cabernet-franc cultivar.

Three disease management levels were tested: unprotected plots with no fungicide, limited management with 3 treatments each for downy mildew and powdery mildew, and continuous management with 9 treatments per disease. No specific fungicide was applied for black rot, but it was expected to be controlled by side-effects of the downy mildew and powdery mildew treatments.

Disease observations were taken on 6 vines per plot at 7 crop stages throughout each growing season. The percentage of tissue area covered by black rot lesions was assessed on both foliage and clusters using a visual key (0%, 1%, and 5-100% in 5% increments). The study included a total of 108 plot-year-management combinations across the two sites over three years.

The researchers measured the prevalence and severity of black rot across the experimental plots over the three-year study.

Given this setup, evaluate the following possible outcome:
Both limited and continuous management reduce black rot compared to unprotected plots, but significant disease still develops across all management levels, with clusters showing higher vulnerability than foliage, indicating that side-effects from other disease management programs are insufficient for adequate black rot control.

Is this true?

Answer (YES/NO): NO